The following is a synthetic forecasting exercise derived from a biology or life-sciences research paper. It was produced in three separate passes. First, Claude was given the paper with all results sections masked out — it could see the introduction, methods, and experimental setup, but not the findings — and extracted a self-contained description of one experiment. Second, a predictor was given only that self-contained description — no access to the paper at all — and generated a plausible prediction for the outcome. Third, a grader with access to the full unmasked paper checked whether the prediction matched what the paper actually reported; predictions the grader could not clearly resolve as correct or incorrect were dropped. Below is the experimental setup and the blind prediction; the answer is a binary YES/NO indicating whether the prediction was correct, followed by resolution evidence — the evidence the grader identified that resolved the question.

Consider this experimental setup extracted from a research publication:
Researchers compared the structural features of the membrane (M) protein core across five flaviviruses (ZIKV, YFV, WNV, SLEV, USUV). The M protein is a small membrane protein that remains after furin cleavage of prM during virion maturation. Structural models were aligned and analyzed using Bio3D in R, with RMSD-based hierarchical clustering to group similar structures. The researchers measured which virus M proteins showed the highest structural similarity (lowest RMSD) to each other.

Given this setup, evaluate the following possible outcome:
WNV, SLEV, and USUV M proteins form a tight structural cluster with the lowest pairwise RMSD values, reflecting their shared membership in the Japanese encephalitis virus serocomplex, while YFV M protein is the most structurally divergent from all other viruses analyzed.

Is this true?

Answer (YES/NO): NO